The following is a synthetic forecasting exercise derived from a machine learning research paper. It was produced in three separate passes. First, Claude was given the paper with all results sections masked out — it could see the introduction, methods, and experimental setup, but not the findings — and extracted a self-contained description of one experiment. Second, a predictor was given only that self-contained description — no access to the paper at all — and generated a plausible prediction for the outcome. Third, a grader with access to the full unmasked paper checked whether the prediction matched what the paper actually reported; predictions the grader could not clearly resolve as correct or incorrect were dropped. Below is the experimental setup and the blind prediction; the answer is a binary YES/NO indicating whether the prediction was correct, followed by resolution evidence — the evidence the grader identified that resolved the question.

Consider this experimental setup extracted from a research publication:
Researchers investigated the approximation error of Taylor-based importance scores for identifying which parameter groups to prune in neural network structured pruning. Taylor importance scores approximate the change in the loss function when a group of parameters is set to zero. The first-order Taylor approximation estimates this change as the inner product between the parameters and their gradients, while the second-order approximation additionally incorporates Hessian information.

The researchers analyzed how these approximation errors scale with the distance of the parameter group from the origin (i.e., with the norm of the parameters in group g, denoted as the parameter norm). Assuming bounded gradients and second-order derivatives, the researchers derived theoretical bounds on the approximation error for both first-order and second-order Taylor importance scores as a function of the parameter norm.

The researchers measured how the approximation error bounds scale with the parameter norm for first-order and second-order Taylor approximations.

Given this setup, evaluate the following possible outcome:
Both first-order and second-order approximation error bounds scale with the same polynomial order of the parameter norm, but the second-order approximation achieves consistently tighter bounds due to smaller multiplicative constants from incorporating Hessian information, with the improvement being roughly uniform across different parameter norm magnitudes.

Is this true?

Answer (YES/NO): NO